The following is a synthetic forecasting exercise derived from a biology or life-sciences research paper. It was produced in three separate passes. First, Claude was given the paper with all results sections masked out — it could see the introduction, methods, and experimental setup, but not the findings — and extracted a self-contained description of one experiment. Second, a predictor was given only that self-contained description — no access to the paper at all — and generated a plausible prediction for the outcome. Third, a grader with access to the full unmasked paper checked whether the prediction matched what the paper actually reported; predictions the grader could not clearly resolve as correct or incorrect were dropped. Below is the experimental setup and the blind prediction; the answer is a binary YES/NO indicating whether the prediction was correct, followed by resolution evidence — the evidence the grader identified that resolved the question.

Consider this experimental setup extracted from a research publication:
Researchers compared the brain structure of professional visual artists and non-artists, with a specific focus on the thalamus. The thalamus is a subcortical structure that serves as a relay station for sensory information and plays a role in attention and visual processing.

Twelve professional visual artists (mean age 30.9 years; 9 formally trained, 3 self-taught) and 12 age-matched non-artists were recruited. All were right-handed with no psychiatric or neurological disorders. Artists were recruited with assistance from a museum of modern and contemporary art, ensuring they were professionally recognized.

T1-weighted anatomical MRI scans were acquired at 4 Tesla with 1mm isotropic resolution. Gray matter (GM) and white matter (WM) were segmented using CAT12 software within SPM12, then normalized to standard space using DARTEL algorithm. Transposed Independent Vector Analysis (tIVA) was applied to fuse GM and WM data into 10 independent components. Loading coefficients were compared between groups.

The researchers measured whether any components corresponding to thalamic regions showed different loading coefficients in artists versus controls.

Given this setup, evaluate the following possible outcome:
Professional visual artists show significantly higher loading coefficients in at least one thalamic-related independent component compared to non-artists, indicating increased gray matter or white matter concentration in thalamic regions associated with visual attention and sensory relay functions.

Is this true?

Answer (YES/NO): YES